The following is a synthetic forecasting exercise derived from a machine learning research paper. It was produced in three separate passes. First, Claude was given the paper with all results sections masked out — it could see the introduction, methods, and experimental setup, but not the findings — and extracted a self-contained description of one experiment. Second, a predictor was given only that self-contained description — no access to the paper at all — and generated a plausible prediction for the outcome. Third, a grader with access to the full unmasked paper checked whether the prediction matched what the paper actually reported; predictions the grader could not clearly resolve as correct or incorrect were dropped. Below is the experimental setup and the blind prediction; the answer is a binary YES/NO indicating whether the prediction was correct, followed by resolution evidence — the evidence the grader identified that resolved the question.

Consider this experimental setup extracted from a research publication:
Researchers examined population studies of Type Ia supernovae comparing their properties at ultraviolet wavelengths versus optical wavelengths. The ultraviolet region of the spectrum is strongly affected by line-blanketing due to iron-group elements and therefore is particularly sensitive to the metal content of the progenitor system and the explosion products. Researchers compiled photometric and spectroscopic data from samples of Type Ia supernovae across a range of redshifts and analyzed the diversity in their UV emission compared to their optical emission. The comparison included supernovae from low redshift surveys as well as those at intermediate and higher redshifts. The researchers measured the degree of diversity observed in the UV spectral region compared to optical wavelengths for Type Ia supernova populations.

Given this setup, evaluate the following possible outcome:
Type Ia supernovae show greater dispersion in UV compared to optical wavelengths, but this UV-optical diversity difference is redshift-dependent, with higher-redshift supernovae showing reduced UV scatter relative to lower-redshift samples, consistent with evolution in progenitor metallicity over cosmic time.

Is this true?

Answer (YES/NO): NO